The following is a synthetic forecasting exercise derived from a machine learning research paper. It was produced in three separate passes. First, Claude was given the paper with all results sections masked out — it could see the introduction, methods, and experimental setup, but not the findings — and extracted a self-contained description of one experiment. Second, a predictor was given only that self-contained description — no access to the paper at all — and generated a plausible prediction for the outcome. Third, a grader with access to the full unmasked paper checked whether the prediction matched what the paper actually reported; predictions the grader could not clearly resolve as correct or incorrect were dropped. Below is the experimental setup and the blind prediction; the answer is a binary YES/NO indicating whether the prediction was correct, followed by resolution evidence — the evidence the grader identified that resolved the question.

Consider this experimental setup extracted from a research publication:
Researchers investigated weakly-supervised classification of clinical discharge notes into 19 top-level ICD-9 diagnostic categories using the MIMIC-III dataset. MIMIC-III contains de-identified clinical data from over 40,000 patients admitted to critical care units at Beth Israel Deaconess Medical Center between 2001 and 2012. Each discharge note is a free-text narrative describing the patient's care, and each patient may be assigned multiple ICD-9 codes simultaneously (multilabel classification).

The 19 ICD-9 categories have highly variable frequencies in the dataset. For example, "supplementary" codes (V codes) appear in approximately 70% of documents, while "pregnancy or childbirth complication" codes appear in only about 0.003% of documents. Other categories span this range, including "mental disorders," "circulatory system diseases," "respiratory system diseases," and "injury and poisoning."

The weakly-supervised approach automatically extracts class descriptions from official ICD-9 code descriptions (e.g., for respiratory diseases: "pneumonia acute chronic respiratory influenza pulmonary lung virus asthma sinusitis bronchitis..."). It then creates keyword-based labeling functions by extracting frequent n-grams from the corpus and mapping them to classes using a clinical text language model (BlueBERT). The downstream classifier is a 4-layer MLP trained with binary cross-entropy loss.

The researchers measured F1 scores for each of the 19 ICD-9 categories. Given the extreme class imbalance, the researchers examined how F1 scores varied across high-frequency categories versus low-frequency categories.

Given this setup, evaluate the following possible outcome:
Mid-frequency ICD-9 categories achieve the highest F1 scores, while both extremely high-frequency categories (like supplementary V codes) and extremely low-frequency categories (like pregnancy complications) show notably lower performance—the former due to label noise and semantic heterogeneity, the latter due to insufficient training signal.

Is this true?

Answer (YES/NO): NO